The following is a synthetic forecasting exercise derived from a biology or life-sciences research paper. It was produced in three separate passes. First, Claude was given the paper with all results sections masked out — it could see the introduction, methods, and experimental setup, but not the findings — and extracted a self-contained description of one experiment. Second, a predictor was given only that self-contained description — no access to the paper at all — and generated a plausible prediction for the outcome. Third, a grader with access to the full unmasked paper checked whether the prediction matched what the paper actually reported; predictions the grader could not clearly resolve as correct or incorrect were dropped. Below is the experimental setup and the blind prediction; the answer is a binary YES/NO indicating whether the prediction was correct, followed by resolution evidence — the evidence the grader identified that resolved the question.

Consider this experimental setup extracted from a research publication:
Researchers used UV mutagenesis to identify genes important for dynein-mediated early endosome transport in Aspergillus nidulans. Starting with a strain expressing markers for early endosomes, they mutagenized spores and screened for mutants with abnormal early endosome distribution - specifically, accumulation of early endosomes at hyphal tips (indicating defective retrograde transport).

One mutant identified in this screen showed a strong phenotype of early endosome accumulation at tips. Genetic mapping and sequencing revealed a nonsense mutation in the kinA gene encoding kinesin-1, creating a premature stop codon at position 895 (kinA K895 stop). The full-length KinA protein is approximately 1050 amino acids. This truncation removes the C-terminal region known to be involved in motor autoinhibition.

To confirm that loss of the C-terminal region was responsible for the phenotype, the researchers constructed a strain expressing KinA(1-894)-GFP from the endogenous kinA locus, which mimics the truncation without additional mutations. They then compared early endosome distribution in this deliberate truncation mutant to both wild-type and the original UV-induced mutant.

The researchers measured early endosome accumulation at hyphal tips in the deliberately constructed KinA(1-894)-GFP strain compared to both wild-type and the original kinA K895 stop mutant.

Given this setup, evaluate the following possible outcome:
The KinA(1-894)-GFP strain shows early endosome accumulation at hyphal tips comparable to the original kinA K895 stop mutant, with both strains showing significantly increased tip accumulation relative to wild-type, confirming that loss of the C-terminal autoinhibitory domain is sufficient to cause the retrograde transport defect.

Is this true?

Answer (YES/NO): YES